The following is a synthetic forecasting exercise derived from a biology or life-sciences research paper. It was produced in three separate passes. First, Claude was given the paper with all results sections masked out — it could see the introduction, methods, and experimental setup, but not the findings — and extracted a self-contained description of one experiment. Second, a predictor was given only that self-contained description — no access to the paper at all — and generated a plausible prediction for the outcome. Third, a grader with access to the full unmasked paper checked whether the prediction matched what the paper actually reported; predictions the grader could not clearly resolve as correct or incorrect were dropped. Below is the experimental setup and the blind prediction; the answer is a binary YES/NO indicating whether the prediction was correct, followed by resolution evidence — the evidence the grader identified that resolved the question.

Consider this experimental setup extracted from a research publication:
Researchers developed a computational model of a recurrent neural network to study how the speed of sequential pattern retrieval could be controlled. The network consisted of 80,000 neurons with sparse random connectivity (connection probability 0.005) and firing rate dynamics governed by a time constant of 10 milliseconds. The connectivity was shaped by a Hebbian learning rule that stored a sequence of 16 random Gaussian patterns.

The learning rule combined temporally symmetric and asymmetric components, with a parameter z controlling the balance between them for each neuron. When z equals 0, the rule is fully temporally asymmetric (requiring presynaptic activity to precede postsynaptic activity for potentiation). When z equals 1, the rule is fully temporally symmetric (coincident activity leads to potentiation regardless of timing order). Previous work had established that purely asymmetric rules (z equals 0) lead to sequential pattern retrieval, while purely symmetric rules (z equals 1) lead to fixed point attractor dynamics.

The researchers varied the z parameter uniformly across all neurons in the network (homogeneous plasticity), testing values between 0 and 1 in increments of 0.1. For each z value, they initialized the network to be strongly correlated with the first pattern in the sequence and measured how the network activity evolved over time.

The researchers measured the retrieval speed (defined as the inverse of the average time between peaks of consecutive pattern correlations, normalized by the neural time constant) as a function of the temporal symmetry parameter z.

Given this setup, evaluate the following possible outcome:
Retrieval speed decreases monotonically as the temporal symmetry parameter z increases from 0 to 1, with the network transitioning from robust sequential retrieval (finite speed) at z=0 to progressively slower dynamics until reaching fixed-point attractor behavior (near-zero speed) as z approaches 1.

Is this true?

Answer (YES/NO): YES